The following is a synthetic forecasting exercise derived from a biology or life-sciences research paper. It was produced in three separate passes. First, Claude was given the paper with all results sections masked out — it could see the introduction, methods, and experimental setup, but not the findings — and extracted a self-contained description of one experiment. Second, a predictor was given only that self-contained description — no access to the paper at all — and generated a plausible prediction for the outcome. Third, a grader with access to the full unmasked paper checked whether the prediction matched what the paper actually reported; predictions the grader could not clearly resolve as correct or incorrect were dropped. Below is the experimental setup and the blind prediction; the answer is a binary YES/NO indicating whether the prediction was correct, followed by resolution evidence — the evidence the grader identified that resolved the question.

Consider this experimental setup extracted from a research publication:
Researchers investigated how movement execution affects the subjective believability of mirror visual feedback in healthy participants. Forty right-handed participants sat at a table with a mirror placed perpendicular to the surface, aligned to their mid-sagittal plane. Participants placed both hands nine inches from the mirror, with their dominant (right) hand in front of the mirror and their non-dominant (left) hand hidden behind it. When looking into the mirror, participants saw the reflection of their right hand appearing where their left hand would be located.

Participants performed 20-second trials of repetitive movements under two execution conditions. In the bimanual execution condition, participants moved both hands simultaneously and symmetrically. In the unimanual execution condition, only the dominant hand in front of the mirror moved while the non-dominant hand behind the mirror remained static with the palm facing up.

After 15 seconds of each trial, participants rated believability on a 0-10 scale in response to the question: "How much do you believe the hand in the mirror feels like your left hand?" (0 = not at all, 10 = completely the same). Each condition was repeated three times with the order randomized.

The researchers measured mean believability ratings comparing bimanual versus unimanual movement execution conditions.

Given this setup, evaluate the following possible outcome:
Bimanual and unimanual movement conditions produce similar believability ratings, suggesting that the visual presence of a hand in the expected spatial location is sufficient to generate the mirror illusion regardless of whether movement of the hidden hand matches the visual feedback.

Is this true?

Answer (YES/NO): NO